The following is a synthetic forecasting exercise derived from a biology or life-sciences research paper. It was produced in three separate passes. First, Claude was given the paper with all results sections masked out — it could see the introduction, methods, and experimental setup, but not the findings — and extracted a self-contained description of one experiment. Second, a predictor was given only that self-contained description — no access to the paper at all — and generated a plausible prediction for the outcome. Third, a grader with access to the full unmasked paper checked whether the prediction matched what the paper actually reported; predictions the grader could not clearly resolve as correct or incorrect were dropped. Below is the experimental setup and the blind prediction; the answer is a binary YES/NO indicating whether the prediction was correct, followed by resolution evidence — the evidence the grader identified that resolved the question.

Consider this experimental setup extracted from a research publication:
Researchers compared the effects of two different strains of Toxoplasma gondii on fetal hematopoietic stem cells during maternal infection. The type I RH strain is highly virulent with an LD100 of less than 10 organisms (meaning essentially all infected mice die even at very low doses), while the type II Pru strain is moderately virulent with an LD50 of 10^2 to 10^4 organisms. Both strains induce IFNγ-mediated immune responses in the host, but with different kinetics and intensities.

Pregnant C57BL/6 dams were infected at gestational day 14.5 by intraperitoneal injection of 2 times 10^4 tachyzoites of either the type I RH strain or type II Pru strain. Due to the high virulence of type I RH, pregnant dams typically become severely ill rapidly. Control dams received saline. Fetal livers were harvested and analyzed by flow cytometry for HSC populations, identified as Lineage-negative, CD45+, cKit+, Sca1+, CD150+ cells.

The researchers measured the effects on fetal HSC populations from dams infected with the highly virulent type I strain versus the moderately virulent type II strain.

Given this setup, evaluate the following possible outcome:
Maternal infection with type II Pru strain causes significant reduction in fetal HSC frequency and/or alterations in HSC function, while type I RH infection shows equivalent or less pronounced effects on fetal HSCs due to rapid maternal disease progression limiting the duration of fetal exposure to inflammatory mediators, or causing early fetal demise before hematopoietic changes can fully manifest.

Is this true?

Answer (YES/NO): NO